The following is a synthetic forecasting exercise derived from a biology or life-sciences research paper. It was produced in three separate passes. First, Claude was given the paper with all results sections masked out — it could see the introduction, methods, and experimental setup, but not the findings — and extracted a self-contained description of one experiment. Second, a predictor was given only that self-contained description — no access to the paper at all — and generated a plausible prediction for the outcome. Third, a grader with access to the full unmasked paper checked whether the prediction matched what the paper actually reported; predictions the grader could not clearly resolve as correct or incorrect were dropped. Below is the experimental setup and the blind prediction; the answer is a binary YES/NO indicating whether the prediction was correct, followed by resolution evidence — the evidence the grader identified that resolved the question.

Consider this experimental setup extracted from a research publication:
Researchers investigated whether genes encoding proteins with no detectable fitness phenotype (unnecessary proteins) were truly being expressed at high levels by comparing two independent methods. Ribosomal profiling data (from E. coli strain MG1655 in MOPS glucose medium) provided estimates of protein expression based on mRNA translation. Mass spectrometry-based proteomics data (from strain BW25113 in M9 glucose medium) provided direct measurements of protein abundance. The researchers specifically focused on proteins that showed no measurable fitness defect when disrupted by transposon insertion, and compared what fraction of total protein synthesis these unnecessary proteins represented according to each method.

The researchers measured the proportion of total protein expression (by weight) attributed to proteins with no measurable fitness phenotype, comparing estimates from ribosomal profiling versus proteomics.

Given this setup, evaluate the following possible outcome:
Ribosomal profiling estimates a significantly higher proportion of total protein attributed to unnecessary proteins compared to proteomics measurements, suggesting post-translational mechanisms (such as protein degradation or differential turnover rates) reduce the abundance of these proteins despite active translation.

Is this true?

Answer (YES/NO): NO